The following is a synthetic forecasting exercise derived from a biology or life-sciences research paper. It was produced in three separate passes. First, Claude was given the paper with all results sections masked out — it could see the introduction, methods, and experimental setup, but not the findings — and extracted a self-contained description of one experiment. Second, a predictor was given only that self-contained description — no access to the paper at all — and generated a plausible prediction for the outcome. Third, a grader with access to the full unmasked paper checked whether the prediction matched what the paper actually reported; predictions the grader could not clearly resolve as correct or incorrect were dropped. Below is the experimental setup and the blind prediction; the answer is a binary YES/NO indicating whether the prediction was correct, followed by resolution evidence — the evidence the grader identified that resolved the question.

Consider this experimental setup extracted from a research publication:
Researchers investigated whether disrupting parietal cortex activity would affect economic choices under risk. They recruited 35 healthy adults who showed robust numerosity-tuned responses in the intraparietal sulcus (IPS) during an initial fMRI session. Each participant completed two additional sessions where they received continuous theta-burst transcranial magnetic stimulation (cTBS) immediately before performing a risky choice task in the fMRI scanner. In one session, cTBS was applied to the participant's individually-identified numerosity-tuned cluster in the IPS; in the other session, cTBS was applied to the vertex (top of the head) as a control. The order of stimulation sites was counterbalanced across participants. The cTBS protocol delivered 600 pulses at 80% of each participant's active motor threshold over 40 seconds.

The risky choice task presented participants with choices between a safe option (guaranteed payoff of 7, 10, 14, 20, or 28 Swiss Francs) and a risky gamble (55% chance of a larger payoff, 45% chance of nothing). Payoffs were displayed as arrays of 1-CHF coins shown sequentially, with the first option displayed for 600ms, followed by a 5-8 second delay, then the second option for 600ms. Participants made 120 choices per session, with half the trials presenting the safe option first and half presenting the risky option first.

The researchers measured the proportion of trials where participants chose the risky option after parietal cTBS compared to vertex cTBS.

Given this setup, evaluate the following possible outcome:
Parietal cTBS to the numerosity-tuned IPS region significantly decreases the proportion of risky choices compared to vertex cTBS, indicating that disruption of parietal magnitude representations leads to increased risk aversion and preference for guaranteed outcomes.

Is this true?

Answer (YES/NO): NO